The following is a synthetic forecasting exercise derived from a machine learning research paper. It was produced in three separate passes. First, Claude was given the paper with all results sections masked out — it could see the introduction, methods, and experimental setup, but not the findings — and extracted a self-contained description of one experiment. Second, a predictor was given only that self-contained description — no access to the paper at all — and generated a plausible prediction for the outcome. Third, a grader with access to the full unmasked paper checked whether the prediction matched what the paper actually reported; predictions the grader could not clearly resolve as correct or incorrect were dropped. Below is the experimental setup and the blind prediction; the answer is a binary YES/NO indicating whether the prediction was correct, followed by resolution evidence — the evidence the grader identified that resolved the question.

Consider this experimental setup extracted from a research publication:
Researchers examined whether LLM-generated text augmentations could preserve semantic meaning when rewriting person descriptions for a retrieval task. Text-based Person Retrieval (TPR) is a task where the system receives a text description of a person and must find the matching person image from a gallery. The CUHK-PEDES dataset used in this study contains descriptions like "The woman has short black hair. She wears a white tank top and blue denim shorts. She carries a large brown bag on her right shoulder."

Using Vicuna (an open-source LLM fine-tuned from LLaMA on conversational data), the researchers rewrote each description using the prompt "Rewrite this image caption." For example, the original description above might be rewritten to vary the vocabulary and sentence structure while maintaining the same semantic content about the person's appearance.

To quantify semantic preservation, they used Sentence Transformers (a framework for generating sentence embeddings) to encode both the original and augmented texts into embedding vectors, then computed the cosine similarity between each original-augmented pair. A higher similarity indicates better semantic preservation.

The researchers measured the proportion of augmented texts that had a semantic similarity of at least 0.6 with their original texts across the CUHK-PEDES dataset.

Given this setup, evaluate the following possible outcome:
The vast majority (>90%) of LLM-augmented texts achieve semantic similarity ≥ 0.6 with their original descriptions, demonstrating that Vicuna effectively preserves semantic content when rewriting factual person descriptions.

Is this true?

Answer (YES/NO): YES